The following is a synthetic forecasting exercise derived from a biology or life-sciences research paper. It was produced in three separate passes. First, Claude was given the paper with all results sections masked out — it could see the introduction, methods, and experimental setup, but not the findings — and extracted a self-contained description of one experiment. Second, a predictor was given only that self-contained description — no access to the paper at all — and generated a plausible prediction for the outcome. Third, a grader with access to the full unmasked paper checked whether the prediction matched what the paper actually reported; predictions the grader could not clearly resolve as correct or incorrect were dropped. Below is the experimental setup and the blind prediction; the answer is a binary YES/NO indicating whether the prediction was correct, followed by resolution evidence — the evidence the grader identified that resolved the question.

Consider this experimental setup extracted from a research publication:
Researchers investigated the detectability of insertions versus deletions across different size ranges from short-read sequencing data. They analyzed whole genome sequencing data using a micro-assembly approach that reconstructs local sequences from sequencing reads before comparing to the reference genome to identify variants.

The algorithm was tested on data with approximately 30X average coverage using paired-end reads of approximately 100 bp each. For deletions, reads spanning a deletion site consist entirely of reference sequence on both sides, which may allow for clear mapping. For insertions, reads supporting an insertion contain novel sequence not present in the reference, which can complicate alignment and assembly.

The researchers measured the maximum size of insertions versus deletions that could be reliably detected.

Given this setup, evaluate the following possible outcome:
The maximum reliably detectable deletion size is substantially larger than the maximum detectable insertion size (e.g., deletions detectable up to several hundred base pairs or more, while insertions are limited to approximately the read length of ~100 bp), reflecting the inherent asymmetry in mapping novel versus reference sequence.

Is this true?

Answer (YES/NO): NO